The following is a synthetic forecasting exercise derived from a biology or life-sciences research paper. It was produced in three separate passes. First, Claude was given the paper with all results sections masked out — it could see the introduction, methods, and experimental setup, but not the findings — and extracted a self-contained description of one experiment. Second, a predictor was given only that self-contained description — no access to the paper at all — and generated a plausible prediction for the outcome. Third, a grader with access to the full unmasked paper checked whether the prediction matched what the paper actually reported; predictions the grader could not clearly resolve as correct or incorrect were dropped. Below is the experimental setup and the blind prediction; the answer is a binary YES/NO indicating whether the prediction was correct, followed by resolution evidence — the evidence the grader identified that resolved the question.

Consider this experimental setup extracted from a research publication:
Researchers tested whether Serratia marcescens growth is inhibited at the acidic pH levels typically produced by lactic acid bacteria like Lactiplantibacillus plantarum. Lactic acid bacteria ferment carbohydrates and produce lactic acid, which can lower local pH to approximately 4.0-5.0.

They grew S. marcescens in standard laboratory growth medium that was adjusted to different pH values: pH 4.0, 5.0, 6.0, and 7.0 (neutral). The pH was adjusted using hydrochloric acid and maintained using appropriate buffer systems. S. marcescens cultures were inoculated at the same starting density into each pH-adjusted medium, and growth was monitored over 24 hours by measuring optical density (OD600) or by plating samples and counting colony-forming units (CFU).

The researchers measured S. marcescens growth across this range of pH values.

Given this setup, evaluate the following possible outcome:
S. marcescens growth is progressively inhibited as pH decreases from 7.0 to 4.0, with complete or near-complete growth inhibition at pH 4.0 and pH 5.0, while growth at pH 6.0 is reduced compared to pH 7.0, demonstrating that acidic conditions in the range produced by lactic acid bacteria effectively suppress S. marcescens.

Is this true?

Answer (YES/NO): NO